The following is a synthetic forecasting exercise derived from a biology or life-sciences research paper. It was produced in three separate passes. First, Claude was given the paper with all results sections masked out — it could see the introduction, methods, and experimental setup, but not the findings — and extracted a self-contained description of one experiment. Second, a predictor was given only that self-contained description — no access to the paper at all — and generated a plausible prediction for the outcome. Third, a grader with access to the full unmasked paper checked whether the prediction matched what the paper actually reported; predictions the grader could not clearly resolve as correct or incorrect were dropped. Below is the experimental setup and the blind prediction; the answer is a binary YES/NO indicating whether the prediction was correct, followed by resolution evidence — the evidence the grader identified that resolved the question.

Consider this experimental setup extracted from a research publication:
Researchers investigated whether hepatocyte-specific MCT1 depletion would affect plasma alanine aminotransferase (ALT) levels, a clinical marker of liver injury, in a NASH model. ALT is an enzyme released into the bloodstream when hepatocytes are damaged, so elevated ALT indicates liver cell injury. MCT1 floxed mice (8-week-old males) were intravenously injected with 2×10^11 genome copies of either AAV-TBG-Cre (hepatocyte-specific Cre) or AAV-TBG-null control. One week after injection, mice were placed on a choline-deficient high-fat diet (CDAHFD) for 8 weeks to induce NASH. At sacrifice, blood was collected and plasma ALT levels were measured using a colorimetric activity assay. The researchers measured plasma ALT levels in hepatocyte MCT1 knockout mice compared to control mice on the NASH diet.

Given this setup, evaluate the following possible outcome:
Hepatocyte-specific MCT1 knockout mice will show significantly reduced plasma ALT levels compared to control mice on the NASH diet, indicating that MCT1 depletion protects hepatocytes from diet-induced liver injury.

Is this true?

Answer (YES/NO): NO